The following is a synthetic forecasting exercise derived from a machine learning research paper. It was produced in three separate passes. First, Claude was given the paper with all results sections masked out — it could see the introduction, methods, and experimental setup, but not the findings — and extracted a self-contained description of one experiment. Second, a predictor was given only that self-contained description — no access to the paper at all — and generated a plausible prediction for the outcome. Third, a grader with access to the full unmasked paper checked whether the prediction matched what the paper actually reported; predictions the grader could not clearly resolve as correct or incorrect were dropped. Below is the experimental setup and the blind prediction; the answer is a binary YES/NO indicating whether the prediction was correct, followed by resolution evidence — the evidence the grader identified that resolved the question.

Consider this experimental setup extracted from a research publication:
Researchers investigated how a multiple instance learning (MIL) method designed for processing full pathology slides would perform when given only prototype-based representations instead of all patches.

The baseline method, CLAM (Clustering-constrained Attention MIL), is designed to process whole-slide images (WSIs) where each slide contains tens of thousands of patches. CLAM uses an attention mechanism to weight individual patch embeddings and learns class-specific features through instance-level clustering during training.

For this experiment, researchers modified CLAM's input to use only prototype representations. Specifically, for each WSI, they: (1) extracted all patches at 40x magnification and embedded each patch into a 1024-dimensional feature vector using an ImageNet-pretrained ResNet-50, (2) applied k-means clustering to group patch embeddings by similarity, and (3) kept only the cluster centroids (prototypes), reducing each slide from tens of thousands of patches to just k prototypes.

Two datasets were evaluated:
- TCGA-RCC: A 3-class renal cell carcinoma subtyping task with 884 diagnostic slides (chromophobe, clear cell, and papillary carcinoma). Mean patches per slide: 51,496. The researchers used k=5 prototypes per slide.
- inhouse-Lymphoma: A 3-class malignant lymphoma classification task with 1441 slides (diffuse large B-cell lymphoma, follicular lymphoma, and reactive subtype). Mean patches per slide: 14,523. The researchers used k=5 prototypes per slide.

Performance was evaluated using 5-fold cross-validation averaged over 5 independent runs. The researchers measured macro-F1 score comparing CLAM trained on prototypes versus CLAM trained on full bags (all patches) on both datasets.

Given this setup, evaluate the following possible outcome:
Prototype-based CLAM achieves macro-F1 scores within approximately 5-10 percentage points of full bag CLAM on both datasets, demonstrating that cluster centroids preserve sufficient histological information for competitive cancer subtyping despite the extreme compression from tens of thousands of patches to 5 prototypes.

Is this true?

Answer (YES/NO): NO